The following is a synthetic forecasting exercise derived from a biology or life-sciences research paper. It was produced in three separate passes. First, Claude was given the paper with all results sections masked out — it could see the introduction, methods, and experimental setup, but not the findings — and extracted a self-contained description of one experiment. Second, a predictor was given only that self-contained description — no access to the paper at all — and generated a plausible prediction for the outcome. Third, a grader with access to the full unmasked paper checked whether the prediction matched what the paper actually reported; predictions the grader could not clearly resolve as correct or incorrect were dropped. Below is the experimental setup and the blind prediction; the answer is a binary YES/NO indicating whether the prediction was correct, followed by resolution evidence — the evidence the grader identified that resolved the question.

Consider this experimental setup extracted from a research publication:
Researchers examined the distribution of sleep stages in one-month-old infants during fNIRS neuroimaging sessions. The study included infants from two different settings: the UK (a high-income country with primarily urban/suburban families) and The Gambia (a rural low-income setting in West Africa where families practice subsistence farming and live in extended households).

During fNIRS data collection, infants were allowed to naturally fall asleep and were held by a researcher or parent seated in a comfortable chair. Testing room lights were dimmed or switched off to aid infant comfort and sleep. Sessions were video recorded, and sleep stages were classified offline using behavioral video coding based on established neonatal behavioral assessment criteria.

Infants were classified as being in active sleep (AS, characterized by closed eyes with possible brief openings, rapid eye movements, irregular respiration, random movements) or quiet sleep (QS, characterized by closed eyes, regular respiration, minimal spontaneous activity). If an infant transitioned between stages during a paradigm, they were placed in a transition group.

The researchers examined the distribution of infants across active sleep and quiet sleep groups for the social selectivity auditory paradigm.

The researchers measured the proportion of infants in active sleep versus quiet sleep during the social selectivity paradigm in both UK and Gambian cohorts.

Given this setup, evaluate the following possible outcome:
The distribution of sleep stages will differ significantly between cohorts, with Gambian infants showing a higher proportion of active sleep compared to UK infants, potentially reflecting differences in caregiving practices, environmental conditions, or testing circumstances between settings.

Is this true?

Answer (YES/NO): NO